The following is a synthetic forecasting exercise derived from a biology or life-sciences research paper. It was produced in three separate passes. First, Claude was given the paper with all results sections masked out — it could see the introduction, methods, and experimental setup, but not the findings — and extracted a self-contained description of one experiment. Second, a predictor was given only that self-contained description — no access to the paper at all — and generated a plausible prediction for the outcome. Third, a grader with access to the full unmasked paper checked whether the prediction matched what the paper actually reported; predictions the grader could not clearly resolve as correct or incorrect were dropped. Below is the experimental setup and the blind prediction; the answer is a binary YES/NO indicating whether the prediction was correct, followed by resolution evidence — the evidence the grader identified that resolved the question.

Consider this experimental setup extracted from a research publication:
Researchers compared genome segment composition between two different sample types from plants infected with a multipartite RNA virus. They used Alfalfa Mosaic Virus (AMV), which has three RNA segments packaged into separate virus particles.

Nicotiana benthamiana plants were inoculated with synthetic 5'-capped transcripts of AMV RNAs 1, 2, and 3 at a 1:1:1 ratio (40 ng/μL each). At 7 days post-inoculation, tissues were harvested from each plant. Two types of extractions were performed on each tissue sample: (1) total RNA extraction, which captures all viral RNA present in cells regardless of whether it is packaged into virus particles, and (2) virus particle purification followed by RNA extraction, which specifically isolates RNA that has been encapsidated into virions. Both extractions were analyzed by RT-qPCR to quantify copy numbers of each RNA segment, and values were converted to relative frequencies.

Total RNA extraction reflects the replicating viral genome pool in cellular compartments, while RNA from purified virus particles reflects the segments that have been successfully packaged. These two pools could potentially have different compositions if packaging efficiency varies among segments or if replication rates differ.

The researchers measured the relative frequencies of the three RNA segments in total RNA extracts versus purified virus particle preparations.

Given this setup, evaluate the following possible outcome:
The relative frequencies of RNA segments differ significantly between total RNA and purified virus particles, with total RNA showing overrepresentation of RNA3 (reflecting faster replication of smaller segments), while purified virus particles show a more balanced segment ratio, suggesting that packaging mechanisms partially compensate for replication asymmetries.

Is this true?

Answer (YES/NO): NO